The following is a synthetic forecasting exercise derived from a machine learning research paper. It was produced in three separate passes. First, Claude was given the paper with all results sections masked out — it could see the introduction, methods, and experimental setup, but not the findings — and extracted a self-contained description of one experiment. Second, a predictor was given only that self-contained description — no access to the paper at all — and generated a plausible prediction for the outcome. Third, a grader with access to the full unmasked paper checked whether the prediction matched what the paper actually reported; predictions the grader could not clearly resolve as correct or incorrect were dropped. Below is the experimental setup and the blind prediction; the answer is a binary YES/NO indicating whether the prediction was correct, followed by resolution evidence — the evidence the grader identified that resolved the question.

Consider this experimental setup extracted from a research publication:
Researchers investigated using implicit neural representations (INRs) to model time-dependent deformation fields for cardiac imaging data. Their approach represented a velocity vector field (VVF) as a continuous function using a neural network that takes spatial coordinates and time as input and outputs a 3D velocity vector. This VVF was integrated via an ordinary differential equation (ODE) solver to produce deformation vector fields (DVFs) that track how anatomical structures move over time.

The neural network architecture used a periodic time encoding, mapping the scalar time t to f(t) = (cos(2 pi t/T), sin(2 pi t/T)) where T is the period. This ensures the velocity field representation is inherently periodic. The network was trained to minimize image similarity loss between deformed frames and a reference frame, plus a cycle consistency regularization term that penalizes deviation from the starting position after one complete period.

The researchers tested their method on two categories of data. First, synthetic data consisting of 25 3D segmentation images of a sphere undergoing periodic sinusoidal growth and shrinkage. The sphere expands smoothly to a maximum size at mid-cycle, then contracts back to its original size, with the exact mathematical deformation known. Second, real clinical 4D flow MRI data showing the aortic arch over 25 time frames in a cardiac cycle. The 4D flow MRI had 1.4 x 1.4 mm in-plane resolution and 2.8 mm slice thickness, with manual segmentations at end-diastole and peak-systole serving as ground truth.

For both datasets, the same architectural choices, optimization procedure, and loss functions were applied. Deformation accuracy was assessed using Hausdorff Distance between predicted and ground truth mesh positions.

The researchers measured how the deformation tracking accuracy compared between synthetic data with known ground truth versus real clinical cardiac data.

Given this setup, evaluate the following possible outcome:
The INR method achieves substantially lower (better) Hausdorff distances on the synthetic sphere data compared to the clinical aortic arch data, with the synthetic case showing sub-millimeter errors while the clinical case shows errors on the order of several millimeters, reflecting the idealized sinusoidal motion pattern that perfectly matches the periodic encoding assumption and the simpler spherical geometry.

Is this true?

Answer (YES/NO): NO